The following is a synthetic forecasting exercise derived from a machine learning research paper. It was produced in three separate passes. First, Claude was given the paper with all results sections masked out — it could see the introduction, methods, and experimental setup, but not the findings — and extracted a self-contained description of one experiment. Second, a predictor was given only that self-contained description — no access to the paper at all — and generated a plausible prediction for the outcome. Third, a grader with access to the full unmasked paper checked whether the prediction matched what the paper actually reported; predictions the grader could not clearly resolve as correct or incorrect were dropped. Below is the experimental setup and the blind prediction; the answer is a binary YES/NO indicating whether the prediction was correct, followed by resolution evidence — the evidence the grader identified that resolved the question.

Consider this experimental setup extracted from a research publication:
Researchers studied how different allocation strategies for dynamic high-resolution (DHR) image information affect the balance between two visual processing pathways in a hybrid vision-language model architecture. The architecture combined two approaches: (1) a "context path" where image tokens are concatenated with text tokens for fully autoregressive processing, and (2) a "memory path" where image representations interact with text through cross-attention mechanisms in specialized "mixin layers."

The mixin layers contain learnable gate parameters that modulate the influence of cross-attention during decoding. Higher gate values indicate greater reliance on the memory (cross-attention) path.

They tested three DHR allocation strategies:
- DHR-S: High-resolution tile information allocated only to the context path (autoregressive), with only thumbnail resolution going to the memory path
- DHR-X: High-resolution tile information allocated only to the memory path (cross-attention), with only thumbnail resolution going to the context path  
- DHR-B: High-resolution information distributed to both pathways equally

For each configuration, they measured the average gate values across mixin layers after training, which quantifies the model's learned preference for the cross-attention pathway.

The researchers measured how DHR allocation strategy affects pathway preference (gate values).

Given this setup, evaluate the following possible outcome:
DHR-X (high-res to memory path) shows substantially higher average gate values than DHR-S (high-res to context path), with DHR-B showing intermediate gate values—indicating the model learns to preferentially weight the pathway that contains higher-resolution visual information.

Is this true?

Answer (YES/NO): YES